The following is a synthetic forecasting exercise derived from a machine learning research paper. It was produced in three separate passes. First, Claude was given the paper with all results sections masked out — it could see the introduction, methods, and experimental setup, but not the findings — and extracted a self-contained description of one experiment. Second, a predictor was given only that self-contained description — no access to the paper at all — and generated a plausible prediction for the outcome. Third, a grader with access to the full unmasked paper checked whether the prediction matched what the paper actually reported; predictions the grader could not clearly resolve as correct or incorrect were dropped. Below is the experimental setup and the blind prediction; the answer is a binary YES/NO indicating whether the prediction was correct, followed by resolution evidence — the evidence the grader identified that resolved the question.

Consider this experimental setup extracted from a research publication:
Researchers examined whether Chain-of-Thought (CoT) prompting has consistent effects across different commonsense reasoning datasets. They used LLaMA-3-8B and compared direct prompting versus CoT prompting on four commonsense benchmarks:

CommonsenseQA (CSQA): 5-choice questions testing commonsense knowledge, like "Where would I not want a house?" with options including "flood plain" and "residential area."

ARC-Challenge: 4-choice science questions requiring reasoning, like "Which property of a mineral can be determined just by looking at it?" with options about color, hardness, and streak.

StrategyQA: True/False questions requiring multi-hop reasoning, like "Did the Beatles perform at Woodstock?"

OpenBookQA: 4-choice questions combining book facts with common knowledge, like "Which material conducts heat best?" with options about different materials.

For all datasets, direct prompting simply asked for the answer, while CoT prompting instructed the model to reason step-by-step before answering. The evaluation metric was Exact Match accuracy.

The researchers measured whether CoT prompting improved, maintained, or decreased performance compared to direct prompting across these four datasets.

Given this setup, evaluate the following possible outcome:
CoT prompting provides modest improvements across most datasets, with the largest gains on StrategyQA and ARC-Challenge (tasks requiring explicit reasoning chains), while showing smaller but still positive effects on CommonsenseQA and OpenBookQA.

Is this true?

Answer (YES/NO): NO